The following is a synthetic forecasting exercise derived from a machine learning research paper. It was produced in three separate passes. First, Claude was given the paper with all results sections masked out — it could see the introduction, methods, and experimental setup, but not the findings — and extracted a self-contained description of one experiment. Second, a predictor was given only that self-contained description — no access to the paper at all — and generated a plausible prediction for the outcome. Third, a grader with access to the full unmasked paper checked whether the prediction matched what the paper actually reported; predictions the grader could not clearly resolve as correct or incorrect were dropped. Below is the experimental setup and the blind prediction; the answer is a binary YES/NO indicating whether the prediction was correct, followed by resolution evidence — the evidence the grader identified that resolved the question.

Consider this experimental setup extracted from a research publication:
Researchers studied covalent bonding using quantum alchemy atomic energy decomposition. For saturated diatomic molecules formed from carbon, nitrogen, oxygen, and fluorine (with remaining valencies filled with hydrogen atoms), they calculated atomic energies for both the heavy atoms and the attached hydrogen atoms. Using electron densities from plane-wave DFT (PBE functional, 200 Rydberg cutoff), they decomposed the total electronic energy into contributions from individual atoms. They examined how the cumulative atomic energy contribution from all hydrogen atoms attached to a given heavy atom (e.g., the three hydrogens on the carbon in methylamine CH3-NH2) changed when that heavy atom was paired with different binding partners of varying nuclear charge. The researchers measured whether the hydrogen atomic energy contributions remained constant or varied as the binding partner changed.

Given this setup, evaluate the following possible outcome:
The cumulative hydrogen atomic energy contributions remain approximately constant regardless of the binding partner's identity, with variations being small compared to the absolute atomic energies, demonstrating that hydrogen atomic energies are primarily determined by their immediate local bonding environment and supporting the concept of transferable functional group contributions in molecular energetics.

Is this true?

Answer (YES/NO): YES